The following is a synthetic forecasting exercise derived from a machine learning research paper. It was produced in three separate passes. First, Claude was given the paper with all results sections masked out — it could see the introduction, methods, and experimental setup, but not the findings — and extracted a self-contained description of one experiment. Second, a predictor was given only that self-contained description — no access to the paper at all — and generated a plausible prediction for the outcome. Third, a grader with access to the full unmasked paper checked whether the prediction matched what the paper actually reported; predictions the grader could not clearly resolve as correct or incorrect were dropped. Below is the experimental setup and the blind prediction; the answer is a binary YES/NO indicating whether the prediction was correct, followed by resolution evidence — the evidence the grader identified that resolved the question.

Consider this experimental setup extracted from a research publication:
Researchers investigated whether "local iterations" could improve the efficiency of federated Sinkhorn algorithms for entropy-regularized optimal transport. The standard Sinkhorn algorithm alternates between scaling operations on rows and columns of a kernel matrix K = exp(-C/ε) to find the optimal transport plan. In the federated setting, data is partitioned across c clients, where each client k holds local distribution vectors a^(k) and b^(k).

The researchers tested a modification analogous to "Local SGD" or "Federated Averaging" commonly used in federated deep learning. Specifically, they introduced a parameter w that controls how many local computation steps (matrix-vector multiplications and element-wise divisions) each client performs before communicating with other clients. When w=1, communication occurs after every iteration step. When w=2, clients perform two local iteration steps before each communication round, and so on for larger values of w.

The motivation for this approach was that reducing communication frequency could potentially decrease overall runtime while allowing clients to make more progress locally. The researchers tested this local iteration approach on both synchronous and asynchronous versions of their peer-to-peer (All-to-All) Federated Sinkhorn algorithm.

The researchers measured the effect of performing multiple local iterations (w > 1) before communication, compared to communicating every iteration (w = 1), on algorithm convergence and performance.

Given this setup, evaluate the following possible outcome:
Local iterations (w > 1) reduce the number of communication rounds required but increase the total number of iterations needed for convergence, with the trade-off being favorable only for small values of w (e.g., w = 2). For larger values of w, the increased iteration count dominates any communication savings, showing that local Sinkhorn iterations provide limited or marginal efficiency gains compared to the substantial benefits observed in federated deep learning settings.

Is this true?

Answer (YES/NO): NO